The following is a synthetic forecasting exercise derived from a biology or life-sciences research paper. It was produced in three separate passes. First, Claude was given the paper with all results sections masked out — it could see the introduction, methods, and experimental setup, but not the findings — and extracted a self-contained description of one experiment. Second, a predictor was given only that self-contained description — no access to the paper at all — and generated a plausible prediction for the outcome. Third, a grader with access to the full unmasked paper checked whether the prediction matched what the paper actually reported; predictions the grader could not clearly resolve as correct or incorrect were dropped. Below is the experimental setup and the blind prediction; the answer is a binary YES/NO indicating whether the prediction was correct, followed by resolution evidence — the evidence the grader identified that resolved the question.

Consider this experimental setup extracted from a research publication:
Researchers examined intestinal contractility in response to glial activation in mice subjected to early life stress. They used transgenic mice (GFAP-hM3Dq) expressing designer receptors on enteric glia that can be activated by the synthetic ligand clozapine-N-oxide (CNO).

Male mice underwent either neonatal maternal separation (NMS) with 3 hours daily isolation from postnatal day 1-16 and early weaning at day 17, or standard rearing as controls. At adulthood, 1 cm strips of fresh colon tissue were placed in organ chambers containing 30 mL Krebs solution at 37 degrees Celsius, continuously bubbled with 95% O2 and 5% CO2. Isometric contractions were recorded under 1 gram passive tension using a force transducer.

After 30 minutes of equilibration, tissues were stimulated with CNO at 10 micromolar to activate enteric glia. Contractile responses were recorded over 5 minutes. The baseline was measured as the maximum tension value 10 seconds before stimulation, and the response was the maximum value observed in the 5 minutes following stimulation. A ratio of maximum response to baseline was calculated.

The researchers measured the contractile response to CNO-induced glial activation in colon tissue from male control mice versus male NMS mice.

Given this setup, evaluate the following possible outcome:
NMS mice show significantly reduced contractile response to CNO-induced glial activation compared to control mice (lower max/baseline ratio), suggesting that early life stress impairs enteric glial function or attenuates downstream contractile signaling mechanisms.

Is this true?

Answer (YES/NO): YES